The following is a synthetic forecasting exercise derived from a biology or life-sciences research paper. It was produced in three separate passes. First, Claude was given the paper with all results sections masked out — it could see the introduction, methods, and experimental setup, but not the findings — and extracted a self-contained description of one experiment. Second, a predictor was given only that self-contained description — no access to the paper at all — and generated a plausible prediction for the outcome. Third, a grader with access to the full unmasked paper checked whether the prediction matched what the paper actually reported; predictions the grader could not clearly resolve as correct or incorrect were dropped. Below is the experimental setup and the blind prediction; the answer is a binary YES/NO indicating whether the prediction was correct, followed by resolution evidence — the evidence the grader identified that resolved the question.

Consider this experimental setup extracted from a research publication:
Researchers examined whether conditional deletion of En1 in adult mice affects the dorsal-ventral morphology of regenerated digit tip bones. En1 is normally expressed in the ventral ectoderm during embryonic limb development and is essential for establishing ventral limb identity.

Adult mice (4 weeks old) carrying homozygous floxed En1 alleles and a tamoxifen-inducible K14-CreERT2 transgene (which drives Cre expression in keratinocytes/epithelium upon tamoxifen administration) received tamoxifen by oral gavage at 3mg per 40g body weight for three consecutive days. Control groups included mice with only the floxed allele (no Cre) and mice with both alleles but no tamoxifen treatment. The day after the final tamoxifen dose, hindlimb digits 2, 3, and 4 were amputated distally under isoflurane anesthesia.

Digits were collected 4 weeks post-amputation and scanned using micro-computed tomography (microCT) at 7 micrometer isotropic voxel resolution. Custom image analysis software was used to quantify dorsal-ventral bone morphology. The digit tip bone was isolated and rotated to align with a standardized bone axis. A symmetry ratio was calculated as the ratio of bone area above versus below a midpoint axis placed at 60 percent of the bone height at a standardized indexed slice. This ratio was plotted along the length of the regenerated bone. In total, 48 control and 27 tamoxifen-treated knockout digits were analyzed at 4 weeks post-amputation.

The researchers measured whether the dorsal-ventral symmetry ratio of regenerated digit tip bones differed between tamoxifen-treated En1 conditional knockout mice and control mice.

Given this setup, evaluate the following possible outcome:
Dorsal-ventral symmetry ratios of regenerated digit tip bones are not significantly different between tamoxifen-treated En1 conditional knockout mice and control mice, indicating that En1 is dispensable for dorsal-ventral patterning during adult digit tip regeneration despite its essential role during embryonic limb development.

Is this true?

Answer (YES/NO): YES